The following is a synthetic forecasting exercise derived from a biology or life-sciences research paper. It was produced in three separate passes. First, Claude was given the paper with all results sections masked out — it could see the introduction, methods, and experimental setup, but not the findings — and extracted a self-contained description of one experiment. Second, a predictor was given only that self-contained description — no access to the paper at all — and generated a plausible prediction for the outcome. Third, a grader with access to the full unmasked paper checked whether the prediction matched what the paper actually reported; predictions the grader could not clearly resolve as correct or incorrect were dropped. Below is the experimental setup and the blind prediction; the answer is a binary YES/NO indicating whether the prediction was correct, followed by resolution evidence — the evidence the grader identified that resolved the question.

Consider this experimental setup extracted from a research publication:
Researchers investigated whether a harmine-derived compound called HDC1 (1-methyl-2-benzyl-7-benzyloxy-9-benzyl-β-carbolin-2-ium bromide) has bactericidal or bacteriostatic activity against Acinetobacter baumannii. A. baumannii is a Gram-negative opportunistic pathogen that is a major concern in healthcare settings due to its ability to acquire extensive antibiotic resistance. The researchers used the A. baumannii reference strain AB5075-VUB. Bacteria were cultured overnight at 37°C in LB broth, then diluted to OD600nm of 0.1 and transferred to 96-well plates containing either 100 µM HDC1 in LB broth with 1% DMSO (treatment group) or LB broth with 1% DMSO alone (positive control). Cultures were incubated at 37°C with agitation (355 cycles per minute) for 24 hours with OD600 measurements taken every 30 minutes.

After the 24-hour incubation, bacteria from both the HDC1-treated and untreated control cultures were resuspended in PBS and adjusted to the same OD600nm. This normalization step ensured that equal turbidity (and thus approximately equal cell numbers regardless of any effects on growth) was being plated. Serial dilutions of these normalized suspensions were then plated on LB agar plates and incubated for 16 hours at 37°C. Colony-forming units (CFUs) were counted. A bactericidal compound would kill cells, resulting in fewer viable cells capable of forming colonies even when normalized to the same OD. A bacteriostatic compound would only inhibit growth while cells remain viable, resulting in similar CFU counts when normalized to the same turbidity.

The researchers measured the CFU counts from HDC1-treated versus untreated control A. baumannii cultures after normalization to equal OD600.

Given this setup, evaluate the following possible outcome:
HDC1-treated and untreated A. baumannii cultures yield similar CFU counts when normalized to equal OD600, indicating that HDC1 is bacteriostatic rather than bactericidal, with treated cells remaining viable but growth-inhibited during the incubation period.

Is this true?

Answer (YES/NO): NO